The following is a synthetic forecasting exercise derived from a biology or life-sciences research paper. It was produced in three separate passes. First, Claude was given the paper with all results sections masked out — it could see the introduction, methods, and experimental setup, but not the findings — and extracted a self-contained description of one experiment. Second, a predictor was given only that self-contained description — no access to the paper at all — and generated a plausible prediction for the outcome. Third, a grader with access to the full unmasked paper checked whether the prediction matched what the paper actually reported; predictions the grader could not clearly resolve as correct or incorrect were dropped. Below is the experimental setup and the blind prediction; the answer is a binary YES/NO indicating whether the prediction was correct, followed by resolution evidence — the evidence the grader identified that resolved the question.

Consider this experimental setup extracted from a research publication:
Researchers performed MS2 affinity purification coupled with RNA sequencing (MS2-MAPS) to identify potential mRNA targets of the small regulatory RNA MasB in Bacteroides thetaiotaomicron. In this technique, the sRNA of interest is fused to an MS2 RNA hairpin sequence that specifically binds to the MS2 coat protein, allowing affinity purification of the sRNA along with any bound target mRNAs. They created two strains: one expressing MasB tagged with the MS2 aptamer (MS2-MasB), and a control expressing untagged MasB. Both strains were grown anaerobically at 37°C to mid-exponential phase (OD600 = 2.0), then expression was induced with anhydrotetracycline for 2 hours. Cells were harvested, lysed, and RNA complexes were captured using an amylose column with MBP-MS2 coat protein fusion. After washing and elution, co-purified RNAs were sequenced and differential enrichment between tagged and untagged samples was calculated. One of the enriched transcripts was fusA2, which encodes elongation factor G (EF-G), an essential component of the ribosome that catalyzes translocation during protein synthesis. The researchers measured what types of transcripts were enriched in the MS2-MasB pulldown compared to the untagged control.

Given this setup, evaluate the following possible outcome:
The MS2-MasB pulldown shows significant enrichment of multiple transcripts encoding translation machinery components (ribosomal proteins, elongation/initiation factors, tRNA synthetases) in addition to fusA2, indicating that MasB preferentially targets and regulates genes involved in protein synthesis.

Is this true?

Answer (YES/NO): NO